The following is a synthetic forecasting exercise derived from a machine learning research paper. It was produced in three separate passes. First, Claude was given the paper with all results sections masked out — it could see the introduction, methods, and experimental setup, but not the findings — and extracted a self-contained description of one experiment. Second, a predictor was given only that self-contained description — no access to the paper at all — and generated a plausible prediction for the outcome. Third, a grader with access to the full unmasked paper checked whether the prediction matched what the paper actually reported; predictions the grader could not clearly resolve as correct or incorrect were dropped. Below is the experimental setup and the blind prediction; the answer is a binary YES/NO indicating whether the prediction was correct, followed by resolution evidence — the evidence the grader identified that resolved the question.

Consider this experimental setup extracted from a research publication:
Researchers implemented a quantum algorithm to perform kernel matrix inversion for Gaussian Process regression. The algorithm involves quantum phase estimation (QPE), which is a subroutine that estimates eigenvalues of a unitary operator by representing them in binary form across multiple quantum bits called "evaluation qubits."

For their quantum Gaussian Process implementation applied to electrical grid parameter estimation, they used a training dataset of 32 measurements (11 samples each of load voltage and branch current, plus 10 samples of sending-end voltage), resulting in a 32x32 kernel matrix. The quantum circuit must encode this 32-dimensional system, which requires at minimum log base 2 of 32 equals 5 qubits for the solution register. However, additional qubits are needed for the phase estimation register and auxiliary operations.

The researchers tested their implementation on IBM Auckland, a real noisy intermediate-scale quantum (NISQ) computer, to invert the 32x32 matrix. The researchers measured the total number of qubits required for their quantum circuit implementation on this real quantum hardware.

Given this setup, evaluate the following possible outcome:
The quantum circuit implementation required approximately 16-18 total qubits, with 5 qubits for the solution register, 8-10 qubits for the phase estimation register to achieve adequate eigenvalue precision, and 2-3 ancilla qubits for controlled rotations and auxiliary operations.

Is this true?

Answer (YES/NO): NO